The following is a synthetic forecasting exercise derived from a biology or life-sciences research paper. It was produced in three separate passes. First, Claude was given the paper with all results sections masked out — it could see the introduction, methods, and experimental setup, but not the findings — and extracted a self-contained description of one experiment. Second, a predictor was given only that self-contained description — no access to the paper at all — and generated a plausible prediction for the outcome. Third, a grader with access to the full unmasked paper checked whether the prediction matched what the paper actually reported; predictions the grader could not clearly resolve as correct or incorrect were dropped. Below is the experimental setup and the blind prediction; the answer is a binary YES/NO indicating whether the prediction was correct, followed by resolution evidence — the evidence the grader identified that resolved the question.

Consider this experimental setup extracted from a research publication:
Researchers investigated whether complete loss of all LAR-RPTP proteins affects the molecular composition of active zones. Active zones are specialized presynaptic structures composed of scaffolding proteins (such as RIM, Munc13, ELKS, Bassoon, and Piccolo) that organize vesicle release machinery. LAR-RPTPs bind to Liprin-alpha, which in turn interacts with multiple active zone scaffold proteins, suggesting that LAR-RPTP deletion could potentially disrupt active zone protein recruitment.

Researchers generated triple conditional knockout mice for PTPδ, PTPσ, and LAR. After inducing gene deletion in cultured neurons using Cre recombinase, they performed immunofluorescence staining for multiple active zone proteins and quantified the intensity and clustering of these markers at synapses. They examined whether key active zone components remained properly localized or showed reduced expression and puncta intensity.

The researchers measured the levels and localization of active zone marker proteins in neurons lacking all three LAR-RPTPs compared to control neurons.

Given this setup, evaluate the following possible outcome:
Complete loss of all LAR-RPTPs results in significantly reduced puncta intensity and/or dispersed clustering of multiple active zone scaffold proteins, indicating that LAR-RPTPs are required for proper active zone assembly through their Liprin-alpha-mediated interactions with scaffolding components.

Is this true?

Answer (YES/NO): NO